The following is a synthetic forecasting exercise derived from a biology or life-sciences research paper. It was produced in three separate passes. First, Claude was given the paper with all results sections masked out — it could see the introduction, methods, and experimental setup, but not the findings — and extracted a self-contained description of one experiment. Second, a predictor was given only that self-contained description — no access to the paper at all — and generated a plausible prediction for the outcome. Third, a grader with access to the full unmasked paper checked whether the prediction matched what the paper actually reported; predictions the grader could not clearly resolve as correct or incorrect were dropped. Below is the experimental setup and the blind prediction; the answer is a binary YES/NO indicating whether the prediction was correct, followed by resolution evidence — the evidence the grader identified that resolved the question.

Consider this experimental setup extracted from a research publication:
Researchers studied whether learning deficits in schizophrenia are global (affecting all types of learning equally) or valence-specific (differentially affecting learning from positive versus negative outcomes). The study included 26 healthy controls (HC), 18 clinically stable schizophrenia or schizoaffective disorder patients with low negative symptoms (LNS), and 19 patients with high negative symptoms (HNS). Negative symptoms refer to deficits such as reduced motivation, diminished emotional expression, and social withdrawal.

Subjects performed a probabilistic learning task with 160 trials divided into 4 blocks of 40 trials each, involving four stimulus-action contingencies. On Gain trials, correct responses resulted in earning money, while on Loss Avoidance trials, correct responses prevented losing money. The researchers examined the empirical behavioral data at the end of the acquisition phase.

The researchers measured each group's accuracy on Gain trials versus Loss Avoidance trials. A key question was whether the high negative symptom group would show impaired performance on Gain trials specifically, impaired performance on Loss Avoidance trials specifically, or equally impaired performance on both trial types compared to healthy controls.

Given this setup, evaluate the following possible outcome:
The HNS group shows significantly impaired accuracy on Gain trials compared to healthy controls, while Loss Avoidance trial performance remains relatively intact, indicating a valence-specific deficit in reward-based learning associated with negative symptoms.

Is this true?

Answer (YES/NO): YES